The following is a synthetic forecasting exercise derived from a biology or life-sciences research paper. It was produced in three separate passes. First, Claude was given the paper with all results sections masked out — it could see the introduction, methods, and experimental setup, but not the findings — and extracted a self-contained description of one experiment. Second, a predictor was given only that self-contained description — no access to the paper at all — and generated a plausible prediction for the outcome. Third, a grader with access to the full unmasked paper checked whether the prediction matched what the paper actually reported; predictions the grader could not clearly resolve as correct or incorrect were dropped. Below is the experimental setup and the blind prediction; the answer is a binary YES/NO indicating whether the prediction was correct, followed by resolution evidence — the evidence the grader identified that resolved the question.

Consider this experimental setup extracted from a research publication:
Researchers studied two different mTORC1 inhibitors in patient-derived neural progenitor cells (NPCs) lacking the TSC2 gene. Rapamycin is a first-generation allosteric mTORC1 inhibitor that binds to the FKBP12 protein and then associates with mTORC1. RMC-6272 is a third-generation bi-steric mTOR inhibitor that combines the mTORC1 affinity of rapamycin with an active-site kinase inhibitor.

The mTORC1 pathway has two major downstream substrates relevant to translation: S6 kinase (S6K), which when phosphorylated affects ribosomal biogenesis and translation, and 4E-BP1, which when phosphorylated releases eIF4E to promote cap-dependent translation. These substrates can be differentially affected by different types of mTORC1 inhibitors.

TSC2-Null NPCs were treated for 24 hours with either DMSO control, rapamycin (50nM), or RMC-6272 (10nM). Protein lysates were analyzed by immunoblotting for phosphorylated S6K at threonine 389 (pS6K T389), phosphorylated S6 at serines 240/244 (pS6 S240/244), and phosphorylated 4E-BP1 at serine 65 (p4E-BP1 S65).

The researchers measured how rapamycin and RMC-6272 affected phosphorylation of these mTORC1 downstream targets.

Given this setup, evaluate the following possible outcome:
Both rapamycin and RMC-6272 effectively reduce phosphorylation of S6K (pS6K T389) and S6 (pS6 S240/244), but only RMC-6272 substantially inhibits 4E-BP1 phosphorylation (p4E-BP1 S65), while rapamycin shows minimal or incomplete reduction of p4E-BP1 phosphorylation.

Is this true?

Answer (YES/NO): YES